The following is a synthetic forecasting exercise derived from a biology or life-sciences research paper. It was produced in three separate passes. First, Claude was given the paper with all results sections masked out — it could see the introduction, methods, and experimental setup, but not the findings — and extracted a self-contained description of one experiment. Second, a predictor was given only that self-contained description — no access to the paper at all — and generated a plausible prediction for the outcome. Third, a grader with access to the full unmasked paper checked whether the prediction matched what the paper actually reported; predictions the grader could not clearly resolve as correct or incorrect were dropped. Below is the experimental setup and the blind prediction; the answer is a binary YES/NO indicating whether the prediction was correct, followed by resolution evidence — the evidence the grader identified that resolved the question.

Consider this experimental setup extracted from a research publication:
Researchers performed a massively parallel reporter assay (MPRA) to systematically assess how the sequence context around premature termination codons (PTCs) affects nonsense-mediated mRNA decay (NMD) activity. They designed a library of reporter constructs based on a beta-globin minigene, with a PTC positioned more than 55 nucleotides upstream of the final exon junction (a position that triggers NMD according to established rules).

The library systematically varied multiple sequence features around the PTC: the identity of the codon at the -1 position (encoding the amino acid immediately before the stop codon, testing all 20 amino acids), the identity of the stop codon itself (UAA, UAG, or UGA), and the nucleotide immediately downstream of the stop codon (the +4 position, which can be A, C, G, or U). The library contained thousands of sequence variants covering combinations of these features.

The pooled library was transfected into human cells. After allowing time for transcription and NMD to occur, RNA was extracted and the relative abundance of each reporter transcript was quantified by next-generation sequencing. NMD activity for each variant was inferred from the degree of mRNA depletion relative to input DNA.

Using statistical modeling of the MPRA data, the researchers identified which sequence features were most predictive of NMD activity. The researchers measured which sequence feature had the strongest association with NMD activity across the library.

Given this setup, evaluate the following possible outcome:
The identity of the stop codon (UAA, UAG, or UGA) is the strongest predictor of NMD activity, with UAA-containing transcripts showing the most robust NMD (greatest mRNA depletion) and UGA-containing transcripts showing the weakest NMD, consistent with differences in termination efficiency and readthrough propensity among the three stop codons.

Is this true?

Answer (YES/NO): NO